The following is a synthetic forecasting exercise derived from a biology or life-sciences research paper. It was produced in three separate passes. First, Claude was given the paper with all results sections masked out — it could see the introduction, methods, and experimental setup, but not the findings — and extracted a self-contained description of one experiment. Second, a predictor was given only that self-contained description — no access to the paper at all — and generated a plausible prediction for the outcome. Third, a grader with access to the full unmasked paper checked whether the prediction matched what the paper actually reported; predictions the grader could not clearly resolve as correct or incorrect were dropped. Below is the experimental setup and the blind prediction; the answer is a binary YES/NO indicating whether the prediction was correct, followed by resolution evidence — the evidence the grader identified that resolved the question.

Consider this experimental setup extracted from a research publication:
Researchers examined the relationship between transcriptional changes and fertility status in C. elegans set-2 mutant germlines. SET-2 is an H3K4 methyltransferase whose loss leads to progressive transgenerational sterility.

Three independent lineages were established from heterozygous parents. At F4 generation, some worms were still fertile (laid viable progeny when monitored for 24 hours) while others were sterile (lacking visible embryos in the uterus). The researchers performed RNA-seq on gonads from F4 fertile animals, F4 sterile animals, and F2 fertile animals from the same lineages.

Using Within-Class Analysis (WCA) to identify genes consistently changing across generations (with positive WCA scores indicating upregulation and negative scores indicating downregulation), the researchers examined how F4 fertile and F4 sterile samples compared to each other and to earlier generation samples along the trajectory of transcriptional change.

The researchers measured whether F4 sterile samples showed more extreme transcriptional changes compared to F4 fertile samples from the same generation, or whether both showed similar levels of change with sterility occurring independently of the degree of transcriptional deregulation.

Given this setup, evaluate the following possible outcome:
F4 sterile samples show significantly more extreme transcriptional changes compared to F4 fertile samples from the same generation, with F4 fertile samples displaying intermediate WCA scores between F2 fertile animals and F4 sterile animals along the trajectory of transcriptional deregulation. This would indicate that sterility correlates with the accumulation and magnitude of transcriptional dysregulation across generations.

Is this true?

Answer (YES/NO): YES